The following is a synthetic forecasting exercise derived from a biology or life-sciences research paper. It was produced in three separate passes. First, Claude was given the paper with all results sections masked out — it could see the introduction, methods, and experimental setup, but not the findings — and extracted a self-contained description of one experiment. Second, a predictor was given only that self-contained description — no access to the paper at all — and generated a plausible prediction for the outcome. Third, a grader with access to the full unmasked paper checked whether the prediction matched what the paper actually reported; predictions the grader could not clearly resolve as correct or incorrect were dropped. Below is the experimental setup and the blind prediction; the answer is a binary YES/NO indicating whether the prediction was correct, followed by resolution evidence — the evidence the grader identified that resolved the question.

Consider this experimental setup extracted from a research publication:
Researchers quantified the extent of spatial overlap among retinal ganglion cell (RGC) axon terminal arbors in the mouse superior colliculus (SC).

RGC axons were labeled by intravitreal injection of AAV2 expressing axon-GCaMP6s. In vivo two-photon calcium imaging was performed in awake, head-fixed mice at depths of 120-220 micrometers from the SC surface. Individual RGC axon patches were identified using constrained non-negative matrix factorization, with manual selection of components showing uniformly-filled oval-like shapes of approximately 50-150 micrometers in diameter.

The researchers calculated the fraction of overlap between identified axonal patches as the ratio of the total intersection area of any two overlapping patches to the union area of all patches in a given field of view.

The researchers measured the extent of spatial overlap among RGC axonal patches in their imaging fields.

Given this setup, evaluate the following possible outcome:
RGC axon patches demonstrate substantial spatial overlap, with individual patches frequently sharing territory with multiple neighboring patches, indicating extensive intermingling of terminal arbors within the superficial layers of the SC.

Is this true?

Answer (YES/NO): YES